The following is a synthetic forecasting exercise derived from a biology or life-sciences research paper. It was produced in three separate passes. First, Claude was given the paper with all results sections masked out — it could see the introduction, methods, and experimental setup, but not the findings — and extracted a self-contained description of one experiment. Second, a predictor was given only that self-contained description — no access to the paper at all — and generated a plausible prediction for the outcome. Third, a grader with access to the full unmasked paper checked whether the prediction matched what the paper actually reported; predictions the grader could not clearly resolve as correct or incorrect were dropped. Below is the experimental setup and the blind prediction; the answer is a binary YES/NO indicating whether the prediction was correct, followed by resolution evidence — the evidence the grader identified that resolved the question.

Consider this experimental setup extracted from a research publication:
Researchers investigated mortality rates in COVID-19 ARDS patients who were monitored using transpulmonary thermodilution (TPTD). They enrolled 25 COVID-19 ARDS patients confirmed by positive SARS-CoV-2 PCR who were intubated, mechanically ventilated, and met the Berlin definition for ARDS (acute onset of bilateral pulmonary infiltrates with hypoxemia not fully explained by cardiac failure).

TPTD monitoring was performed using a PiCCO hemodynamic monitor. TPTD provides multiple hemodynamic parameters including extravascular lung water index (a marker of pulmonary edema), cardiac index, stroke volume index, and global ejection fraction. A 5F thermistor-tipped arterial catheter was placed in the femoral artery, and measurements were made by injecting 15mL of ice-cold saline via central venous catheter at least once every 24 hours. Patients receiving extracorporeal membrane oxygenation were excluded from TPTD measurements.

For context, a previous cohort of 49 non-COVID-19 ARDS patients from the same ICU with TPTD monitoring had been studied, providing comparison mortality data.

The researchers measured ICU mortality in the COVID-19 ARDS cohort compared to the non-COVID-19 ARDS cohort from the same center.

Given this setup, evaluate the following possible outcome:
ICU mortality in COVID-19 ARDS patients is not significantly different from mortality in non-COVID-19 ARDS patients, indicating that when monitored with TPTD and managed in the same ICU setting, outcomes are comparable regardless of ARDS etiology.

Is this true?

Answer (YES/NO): YES